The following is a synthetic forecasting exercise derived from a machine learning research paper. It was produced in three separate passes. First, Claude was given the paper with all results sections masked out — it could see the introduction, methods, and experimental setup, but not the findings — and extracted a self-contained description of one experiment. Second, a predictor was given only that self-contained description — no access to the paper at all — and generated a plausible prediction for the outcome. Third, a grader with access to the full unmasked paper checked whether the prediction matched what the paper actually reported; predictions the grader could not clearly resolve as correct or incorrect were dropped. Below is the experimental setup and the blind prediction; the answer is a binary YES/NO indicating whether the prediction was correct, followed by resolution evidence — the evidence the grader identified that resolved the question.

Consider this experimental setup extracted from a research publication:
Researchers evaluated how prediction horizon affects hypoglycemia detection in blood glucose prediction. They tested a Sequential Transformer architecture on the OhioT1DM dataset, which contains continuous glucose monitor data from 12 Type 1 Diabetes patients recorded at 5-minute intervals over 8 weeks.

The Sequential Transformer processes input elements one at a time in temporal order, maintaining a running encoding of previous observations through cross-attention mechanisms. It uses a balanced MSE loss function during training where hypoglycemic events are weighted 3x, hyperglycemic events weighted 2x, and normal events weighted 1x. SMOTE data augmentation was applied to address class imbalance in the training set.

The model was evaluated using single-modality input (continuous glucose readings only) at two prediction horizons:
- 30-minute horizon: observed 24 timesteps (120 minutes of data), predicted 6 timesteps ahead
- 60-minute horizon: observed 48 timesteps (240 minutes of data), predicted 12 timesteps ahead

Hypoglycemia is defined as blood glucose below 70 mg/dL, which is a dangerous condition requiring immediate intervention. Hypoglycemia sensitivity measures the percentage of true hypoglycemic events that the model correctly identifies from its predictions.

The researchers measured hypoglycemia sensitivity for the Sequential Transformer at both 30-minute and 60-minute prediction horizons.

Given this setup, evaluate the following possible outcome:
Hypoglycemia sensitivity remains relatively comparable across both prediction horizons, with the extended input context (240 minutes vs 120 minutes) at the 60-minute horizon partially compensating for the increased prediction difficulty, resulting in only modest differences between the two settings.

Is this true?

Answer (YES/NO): NO